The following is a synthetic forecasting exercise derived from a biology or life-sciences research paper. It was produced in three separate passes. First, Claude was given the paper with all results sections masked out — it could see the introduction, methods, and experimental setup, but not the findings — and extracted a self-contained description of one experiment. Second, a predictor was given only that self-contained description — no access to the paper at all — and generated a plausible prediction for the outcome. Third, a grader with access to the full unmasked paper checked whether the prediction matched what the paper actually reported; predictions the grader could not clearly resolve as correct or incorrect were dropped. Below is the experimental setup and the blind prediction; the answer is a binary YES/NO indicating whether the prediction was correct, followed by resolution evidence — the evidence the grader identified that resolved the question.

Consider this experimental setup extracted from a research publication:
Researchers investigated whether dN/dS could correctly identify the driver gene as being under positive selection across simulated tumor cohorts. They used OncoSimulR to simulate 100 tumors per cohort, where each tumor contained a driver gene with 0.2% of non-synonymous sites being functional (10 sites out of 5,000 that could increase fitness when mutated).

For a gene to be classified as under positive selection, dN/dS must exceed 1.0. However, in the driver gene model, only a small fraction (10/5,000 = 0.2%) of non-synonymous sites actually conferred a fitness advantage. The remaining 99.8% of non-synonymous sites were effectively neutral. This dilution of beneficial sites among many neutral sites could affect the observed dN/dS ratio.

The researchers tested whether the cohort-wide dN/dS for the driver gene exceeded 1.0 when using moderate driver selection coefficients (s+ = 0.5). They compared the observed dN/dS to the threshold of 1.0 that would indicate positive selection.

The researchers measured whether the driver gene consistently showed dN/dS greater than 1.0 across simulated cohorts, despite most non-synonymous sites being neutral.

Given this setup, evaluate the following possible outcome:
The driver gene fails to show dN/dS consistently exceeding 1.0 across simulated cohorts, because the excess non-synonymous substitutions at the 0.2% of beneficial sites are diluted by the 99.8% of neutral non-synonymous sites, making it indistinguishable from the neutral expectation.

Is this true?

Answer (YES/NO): NO